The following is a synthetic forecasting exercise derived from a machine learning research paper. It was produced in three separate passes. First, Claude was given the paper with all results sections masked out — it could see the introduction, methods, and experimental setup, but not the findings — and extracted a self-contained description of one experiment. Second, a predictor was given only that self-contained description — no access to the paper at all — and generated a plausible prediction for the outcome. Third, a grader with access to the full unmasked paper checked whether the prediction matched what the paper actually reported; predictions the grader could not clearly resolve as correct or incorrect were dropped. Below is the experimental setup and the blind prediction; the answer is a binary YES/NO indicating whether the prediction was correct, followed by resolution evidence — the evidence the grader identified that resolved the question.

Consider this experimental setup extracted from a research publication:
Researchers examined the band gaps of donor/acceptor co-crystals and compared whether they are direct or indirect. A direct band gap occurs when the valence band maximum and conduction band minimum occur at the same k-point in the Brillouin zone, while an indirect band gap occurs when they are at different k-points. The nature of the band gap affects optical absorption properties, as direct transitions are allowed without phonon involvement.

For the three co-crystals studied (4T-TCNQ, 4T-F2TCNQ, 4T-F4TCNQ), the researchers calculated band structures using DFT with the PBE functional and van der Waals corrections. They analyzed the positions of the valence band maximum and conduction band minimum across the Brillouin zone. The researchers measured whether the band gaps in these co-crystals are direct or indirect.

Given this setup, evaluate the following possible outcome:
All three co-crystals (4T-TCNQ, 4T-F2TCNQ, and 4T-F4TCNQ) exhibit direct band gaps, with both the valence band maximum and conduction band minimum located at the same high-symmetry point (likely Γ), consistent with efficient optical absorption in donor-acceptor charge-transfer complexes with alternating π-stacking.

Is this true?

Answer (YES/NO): NO